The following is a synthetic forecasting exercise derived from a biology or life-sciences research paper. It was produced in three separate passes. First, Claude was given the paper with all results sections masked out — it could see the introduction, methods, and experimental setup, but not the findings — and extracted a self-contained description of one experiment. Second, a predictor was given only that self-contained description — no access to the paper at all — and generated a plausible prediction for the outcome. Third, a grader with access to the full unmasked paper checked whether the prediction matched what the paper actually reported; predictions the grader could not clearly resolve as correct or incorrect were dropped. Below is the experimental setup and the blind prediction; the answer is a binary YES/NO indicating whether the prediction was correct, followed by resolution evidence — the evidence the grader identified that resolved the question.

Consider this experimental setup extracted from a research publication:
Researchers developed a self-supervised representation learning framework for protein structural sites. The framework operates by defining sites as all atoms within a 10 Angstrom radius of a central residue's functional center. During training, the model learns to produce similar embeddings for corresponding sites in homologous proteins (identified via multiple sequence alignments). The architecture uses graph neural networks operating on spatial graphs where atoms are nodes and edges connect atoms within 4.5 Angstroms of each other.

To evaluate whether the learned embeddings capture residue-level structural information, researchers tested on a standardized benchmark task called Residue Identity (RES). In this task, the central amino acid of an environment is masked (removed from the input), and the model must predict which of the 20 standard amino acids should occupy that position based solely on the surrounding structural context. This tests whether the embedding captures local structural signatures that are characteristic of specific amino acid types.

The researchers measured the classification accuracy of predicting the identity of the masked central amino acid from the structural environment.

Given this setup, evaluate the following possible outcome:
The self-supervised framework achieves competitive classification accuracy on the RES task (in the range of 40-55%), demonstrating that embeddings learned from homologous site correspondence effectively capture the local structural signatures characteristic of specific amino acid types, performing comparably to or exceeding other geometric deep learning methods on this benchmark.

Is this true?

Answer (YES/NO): NO